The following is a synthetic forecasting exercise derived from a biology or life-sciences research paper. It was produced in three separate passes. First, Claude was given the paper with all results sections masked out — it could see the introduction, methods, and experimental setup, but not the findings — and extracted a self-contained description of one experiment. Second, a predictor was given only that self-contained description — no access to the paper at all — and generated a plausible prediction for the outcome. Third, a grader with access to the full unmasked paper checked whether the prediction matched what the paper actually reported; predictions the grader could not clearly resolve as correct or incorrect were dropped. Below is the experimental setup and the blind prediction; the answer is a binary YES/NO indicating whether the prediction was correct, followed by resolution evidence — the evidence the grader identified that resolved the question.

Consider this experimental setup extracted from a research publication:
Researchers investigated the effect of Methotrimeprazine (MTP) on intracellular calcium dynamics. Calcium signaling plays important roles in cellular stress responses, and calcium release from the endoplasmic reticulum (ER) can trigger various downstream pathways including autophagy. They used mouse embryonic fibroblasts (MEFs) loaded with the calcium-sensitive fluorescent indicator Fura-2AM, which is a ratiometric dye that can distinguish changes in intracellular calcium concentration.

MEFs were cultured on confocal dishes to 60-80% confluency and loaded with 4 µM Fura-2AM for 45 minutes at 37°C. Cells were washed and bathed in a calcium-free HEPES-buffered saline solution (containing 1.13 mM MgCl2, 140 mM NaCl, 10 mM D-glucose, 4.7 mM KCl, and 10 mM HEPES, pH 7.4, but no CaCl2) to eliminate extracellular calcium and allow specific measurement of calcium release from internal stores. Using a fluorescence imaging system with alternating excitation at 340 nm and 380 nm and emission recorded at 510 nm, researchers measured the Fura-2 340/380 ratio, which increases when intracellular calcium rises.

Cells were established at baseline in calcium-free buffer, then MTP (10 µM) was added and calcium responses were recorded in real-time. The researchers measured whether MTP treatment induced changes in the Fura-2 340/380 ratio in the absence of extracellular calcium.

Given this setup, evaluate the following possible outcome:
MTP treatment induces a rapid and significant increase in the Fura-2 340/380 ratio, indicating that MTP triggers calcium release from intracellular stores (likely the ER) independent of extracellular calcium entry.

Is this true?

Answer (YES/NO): YES